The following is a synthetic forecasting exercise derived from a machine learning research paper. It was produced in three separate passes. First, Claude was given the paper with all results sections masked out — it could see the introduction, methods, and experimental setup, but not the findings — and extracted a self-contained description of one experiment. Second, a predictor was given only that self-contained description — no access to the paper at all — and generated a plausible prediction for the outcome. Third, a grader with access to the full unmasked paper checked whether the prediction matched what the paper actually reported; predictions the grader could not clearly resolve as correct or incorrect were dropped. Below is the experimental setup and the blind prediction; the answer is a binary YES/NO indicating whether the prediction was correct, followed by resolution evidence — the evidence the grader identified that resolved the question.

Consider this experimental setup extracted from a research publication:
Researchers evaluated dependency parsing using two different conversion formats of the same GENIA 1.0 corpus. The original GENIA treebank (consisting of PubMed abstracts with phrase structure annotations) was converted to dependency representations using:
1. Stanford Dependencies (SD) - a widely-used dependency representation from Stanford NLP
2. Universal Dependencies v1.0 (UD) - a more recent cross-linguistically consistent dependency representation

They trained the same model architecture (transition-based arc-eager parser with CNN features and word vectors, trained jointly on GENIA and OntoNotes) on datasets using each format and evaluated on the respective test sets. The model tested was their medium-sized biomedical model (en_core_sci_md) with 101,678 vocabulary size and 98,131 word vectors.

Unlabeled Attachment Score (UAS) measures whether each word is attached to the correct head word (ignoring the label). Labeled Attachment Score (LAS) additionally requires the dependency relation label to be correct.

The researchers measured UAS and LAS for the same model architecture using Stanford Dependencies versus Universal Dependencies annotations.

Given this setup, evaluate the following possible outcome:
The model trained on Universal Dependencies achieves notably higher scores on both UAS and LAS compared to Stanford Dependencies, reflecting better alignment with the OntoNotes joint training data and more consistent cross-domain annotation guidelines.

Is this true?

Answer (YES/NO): NO